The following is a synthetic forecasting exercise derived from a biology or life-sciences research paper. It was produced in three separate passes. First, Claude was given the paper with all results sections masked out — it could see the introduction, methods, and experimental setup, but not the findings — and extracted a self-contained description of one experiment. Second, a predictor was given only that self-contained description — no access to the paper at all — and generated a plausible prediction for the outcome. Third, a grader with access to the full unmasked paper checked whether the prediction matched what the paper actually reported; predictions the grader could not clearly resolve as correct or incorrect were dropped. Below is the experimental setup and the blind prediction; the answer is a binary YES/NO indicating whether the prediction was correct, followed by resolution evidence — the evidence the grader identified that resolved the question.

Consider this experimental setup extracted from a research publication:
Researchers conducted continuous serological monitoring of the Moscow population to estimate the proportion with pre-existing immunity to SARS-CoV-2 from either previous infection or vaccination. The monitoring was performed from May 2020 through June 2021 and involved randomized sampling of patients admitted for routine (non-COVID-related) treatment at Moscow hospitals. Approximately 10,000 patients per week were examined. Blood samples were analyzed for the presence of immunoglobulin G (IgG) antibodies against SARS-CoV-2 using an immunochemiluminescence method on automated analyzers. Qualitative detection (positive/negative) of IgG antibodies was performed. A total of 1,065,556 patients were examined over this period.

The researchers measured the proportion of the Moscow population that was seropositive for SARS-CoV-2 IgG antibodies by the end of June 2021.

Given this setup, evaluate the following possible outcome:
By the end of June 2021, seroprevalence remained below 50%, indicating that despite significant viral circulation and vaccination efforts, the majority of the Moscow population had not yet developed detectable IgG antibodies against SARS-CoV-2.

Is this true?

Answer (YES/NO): YES